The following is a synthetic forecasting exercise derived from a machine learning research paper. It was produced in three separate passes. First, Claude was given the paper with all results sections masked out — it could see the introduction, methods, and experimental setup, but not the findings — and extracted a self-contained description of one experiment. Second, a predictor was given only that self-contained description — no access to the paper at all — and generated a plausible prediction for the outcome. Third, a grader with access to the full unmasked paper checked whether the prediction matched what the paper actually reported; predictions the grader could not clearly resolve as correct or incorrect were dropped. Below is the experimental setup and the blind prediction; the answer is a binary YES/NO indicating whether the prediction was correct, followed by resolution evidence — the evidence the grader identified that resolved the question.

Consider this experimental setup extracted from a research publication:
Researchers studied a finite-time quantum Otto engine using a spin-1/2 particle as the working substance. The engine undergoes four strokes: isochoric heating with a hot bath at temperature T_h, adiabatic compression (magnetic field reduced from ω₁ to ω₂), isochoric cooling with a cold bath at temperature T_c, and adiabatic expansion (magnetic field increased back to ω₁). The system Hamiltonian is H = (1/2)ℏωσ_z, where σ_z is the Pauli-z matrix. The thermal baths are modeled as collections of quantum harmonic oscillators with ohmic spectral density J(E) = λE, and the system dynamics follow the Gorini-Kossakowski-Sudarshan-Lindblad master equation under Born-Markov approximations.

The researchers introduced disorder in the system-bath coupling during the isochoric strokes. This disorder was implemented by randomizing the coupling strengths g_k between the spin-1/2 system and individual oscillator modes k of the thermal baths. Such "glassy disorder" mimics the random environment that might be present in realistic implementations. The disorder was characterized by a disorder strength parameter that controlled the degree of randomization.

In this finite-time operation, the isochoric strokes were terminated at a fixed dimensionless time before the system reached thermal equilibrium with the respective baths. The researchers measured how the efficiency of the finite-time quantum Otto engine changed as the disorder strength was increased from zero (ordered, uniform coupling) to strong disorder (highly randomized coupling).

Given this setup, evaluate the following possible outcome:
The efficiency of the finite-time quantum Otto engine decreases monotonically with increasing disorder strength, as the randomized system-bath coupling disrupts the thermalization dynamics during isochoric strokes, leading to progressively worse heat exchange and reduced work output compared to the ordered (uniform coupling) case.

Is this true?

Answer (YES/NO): YES